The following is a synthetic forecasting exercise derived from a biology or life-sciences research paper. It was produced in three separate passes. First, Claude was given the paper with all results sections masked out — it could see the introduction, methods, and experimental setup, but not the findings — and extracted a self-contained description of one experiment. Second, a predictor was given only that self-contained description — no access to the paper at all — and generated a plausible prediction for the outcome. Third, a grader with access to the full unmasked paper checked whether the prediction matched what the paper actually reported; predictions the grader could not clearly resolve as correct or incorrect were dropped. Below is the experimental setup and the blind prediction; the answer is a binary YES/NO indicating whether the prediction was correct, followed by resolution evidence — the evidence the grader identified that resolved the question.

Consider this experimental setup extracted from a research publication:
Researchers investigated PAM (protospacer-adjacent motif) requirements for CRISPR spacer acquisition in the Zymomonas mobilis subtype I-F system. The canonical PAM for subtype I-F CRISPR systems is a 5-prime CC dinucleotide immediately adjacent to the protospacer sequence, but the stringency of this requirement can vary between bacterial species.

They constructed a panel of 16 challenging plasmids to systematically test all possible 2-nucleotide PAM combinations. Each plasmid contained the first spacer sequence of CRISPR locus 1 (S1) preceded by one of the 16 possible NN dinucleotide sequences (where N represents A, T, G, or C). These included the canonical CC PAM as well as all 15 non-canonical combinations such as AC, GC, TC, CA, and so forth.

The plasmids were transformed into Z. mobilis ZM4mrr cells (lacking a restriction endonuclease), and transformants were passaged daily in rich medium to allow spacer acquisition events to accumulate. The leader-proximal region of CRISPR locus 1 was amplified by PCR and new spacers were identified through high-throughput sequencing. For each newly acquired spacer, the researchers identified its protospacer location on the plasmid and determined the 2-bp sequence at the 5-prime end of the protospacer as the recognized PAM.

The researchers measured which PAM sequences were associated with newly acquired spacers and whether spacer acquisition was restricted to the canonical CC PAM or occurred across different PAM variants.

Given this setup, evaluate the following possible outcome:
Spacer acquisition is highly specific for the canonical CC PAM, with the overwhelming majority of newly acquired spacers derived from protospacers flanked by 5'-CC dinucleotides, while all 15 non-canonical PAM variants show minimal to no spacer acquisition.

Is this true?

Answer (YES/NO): NO